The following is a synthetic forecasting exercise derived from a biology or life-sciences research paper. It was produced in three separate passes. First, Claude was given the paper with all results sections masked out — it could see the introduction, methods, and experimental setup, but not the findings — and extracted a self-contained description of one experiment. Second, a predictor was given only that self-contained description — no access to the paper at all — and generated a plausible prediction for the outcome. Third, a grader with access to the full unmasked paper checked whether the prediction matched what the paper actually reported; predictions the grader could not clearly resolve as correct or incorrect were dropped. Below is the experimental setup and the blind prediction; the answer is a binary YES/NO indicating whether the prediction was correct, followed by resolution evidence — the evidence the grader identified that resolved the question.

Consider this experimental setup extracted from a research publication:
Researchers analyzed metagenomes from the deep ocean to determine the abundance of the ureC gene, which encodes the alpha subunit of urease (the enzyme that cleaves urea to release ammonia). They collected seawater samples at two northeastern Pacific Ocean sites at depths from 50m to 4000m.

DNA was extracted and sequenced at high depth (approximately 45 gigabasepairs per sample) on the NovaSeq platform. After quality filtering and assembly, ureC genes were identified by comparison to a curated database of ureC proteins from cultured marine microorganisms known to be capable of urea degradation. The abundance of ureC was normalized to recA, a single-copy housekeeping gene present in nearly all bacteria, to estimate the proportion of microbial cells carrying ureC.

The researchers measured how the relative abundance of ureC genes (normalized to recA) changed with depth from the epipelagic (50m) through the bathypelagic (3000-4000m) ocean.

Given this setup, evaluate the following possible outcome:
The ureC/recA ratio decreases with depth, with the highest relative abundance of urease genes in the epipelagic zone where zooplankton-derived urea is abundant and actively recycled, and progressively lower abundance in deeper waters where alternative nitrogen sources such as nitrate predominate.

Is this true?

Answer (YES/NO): NO